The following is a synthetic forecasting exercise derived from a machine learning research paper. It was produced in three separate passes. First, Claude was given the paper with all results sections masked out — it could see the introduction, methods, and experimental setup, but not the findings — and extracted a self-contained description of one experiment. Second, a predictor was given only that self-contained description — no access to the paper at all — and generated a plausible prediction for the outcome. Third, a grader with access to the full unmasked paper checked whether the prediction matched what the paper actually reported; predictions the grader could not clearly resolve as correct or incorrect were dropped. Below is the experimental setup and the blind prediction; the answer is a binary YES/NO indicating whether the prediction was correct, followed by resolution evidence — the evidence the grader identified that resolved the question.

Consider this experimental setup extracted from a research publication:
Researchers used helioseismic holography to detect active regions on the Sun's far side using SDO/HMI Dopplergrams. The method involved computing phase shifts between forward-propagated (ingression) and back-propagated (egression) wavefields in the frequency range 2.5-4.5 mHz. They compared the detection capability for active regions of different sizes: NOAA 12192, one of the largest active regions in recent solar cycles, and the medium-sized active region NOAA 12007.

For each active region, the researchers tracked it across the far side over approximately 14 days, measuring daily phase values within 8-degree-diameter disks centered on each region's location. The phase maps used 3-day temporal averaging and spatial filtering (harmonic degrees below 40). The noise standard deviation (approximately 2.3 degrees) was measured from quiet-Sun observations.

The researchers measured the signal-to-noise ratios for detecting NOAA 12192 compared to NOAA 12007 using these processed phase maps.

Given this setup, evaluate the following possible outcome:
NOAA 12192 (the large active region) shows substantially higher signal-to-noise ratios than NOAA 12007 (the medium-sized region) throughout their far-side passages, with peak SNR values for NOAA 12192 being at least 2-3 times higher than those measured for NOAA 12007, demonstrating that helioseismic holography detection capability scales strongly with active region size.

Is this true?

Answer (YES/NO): YES